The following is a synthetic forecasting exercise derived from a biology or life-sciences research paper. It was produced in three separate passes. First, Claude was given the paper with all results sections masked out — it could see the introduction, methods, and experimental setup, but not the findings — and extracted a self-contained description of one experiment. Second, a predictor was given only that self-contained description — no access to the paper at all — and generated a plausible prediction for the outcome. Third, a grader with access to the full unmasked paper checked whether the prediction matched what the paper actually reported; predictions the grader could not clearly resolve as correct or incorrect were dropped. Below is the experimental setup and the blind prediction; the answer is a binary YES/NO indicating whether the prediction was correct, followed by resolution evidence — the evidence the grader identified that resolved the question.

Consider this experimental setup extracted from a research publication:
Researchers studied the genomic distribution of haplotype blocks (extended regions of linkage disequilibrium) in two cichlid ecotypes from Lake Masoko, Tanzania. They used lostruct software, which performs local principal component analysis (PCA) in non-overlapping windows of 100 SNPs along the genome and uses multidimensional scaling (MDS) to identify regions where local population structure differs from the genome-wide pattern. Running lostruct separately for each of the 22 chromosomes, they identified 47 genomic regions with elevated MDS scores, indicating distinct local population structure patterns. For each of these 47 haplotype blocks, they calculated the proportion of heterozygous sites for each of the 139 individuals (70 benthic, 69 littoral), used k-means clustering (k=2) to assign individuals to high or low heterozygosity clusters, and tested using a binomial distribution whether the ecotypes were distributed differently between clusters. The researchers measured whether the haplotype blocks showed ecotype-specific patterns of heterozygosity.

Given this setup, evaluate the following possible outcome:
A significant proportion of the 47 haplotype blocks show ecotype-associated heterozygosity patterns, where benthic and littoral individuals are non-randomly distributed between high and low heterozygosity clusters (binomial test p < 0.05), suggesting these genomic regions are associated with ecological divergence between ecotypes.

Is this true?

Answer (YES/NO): YES